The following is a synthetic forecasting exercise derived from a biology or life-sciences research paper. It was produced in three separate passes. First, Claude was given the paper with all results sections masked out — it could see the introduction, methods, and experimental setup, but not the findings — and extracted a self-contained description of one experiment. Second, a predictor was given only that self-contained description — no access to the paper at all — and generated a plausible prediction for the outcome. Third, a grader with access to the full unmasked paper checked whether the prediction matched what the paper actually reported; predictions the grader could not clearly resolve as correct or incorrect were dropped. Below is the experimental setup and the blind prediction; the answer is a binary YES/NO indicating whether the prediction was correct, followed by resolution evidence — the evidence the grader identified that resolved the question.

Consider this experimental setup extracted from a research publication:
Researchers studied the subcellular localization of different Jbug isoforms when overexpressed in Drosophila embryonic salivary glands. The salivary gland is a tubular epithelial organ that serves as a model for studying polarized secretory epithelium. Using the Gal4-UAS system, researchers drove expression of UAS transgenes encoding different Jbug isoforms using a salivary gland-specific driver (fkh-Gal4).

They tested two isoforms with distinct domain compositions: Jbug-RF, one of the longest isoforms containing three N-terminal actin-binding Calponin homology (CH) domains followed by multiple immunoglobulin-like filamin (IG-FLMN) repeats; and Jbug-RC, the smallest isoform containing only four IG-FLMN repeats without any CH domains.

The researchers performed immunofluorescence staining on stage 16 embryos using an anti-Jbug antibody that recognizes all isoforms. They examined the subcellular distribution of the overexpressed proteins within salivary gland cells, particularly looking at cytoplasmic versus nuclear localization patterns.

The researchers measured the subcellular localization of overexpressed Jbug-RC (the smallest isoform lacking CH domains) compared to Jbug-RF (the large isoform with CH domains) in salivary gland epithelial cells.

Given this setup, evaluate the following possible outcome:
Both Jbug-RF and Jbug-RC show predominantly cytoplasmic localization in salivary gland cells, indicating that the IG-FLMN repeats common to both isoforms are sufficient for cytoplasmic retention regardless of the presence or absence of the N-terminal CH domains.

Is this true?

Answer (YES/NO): NO